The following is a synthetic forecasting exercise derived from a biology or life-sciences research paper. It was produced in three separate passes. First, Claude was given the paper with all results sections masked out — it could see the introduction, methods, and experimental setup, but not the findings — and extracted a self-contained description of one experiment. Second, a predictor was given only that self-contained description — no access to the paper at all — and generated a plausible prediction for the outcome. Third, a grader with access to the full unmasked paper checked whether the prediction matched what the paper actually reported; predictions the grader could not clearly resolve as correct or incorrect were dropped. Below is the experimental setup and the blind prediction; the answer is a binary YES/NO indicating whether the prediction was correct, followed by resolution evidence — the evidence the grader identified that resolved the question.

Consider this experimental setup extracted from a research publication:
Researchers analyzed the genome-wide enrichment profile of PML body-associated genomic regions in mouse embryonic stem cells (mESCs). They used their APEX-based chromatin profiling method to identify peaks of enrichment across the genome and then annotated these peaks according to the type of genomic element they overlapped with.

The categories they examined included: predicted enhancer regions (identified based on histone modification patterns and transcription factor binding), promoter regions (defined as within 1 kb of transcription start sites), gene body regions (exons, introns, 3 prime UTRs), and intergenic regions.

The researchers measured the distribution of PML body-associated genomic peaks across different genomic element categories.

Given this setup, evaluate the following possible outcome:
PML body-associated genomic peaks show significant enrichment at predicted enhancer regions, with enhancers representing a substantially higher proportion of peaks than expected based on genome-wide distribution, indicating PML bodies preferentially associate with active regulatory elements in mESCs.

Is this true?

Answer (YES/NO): YES